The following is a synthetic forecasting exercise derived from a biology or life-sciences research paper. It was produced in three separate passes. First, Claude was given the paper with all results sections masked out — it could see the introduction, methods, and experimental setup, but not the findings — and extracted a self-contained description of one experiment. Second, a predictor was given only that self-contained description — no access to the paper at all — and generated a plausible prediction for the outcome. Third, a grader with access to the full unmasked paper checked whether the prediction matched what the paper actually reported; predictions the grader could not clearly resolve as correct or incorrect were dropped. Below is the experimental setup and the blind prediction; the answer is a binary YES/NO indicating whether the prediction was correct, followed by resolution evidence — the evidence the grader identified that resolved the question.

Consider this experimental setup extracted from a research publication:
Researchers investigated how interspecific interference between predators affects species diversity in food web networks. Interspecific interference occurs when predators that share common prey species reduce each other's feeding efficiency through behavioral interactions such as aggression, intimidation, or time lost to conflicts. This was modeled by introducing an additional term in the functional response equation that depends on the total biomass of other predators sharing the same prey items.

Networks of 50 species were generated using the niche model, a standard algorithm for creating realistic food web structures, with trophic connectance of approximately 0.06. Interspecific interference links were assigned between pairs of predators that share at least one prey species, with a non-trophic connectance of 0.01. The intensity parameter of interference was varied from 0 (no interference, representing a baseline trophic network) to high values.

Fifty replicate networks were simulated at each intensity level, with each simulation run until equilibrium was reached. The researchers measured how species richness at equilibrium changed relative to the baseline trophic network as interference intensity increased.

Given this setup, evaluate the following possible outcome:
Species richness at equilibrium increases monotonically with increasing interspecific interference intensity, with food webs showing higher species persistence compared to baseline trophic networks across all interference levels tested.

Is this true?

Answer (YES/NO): NO